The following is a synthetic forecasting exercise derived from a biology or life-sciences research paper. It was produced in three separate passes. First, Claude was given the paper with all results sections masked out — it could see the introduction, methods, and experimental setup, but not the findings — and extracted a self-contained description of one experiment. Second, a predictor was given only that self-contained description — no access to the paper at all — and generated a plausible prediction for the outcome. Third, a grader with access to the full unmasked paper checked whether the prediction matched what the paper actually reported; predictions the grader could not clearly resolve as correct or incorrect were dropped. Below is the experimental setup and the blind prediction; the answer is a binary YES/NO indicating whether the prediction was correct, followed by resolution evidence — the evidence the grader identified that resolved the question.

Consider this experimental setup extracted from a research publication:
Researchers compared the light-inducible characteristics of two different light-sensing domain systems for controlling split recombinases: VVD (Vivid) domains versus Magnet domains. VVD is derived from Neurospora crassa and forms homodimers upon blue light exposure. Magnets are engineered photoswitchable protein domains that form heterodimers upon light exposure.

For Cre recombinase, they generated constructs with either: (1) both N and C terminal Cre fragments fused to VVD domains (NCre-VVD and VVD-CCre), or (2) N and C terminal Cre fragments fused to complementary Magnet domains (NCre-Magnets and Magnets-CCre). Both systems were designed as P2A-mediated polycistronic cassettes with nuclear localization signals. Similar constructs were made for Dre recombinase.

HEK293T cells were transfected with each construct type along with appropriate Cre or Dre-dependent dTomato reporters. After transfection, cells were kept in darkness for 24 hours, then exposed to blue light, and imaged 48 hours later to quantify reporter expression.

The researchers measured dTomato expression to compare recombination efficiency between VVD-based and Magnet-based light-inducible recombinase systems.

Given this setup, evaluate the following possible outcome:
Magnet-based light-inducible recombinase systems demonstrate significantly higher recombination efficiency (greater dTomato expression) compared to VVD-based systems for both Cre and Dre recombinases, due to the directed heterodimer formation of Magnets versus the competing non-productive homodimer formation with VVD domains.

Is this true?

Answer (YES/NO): NO